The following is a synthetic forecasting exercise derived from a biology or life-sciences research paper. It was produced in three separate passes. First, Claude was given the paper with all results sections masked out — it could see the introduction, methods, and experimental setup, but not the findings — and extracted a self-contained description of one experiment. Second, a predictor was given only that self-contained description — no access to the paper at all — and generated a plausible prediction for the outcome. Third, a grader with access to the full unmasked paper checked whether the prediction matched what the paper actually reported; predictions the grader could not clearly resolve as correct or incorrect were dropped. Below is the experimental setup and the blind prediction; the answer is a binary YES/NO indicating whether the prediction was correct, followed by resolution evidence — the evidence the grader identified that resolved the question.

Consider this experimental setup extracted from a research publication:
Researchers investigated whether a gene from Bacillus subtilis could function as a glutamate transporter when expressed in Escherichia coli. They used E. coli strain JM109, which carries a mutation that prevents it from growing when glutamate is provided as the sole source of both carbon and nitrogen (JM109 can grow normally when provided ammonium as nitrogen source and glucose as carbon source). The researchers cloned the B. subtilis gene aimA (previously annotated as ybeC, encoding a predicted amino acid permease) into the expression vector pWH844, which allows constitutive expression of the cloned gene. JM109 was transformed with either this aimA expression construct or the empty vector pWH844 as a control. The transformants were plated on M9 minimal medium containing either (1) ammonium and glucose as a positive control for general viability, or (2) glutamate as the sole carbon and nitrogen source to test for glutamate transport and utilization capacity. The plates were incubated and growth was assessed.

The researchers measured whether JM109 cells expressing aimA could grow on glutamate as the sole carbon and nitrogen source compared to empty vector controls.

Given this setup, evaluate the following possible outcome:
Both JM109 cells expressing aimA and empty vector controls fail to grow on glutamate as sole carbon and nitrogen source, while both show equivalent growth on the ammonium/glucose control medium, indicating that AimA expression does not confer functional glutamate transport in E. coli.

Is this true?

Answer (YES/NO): NO